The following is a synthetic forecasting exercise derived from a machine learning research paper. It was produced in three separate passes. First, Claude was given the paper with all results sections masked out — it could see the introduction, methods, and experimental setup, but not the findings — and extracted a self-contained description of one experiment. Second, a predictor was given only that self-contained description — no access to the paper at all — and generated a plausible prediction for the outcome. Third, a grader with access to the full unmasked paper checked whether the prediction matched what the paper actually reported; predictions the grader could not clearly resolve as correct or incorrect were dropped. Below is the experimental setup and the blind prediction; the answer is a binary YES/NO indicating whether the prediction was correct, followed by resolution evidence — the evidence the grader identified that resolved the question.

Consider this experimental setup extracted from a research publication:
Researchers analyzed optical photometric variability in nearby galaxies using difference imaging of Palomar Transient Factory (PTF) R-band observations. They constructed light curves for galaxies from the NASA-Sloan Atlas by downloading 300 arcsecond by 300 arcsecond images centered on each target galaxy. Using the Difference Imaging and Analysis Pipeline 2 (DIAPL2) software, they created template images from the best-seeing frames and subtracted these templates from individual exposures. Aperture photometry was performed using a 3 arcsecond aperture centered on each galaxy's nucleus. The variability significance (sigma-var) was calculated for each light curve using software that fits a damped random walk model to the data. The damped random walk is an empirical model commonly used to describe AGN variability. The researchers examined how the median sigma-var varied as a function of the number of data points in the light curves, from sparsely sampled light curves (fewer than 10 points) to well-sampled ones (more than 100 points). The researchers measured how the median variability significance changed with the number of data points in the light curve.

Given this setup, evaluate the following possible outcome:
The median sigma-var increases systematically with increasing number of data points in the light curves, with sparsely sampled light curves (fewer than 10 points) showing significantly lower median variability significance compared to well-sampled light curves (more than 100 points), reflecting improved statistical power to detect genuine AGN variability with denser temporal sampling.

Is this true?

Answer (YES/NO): NO